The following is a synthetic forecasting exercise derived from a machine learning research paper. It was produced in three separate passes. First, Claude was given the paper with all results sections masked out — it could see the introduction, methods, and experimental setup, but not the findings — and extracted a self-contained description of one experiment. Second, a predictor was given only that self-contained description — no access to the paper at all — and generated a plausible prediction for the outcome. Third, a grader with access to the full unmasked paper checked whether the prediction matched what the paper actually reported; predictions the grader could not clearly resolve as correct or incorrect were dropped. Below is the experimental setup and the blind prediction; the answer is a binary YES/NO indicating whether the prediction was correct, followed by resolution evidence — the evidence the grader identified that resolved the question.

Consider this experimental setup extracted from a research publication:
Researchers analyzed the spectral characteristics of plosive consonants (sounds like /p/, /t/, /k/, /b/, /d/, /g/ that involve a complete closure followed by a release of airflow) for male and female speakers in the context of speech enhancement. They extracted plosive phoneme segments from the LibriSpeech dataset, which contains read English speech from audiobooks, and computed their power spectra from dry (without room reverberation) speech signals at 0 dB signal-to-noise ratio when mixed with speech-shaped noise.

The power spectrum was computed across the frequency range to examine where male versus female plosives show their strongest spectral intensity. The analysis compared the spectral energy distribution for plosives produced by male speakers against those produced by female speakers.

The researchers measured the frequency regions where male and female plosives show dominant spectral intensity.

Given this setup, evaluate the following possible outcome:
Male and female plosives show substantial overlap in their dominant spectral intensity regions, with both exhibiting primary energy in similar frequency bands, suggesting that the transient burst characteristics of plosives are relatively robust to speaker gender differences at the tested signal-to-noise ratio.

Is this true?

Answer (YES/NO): NO